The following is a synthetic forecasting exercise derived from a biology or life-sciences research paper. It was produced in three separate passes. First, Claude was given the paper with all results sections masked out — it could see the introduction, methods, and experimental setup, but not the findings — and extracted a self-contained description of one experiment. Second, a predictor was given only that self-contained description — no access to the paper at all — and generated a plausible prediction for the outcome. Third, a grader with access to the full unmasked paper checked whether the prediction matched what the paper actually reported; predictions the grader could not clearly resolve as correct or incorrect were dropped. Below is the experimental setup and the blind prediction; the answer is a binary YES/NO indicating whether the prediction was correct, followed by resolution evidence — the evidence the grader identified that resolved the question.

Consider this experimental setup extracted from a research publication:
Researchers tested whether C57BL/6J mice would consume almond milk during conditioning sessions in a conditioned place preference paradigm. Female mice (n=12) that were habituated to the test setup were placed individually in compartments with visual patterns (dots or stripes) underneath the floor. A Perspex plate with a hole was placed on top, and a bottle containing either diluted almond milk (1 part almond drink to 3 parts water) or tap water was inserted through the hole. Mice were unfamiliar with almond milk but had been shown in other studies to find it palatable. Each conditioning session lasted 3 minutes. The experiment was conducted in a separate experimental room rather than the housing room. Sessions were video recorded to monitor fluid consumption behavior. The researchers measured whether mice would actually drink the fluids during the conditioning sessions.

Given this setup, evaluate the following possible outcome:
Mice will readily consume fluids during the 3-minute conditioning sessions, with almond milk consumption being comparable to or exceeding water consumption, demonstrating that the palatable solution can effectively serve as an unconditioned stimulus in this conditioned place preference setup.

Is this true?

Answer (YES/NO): NO